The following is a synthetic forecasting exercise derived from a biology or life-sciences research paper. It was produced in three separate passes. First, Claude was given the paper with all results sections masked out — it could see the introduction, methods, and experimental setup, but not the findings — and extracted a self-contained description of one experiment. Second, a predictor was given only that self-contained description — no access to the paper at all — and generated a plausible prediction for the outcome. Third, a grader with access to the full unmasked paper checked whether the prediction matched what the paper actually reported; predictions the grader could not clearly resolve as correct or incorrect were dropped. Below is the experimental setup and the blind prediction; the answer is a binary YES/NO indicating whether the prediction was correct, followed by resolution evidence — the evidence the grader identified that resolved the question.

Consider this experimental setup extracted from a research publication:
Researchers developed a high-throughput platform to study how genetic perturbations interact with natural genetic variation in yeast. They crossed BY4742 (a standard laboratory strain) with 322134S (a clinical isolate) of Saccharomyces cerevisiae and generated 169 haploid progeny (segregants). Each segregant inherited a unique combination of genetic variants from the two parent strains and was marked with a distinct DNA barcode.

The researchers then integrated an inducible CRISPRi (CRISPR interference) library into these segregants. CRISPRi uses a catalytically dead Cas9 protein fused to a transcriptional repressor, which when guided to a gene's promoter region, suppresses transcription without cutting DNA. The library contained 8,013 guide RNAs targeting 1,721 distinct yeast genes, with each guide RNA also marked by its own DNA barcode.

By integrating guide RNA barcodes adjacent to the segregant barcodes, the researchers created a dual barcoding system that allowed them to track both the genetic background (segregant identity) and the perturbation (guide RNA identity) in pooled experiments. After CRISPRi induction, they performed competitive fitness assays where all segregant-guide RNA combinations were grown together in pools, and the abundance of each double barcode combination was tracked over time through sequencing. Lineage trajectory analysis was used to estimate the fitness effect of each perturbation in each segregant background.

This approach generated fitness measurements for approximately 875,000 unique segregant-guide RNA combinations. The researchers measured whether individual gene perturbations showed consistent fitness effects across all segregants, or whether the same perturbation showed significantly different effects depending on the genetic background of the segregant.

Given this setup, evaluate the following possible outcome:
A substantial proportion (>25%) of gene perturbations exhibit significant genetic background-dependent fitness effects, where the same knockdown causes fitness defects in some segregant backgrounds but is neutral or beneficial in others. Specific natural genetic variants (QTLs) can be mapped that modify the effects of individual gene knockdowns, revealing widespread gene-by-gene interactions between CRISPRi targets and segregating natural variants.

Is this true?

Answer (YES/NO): YES